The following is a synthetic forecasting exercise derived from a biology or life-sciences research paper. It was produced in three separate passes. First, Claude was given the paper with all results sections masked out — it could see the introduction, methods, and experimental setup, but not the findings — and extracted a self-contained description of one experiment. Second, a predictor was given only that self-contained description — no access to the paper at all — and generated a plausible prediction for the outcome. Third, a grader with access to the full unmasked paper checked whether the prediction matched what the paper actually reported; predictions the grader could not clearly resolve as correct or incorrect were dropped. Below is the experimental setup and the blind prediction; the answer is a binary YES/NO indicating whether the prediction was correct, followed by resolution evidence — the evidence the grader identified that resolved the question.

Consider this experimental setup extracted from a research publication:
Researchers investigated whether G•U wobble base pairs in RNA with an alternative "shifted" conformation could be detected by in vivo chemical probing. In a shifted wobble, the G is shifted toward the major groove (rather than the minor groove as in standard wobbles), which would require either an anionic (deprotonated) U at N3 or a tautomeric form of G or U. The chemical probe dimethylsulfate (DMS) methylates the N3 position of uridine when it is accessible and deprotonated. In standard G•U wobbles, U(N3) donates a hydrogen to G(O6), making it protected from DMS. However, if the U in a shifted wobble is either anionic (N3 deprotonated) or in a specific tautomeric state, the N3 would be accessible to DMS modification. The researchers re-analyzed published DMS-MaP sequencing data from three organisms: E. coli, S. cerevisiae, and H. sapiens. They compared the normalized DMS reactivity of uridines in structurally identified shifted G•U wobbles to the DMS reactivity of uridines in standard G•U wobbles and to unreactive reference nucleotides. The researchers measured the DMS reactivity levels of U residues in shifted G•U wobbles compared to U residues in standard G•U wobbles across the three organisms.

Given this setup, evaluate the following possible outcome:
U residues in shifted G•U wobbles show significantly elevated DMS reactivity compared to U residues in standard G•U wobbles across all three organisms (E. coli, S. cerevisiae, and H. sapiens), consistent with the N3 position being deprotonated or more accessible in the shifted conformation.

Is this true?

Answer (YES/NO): NO